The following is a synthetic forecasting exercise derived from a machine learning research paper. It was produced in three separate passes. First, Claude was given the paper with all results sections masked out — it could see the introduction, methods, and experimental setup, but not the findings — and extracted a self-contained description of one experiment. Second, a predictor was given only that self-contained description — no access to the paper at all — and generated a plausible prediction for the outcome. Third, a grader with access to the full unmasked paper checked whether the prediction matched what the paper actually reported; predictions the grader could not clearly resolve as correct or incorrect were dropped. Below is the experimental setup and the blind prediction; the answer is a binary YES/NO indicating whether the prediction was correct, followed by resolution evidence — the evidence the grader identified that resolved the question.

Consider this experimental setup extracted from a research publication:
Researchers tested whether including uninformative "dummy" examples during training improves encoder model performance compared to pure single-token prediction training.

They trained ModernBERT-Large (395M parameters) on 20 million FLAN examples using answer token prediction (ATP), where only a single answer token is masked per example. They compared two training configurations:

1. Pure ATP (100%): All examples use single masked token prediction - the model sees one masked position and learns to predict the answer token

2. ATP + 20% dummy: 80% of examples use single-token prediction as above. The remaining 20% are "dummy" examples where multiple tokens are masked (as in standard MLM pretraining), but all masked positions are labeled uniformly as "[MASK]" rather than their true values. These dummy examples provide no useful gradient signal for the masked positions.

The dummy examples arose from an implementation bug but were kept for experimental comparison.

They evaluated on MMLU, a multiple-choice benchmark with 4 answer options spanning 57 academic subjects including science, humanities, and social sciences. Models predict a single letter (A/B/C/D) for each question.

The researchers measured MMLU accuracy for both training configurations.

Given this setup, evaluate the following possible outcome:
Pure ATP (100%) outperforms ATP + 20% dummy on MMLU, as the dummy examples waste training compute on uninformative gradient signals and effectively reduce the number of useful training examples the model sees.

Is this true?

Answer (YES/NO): NO